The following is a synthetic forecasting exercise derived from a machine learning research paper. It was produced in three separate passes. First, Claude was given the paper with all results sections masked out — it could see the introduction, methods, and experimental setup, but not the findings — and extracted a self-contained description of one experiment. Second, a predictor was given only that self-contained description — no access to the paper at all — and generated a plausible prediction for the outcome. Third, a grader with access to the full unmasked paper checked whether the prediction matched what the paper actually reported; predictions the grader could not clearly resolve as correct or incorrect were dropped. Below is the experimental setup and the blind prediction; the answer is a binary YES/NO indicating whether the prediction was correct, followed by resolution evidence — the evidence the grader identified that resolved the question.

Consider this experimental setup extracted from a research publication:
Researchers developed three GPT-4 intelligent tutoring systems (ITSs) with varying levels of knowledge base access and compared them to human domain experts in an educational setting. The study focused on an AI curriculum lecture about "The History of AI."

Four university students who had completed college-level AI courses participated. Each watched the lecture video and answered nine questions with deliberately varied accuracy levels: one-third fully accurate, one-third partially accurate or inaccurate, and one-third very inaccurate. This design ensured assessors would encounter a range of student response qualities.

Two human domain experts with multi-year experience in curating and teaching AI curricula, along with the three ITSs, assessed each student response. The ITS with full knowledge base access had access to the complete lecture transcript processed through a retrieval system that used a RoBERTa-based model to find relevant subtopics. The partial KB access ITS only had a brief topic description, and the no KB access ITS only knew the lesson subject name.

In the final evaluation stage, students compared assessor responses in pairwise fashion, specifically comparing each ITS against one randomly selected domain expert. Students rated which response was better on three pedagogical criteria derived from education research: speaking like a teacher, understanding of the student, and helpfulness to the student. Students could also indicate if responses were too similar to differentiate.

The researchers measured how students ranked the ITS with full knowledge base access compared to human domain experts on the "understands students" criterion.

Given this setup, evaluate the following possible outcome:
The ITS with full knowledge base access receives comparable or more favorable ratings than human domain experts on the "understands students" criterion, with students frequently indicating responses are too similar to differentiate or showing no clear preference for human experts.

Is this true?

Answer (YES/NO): YES